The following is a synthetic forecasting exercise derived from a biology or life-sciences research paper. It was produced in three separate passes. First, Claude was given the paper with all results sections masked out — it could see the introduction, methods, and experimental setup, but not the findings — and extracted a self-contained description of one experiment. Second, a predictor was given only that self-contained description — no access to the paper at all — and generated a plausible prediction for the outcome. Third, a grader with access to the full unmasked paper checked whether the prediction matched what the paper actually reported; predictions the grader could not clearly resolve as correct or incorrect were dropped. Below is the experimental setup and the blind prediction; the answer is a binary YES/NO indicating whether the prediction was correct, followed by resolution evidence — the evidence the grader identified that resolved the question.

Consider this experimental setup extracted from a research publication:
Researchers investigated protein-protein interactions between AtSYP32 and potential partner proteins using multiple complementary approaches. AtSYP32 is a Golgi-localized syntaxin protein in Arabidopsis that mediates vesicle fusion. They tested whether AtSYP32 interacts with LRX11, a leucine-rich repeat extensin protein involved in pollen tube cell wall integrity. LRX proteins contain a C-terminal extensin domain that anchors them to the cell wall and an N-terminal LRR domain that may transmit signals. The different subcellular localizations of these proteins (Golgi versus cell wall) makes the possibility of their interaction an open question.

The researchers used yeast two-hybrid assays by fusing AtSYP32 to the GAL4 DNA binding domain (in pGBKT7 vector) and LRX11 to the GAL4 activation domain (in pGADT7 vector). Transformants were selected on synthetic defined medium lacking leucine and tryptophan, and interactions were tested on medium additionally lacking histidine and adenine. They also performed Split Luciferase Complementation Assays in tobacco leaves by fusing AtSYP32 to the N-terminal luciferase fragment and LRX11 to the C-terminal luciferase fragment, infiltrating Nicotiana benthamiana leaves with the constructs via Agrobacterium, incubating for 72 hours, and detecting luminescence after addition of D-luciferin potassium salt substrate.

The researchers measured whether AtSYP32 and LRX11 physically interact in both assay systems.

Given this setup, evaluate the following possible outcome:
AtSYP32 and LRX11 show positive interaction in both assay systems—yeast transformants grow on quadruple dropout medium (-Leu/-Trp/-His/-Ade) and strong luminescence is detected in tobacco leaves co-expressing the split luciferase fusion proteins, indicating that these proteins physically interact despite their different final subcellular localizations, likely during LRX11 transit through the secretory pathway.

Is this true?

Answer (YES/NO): YES